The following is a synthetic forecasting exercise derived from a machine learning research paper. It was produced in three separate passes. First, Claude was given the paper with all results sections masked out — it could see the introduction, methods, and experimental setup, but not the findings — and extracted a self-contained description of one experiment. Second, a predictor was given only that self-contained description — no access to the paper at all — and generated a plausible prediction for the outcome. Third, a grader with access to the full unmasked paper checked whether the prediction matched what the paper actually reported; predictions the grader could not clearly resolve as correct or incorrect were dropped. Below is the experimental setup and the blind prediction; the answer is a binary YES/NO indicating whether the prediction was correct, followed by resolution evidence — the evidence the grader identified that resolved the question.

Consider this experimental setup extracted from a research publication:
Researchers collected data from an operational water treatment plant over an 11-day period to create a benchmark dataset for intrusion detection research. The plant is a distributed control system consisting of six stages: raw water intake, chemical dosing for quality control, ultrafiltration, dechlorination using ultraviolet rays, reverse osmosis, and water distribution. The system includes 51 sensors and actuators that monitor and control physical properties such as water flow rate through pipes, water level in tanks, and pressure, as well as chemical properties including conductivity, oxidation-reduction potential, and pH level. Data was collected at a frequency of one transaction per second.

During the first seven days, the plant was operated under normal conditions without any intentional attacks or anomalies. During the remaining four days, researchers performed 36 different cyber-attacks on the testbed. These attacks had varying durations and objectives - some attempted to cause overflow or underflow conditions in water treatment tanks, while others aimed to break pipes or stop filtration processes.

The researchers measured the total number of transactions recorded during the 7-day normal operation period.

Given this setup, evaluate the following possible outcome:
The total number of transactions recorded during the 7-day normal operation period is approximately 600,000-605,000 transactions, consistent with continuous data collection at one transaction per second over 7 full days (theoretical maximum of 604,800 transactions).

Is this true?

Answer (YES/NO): NO